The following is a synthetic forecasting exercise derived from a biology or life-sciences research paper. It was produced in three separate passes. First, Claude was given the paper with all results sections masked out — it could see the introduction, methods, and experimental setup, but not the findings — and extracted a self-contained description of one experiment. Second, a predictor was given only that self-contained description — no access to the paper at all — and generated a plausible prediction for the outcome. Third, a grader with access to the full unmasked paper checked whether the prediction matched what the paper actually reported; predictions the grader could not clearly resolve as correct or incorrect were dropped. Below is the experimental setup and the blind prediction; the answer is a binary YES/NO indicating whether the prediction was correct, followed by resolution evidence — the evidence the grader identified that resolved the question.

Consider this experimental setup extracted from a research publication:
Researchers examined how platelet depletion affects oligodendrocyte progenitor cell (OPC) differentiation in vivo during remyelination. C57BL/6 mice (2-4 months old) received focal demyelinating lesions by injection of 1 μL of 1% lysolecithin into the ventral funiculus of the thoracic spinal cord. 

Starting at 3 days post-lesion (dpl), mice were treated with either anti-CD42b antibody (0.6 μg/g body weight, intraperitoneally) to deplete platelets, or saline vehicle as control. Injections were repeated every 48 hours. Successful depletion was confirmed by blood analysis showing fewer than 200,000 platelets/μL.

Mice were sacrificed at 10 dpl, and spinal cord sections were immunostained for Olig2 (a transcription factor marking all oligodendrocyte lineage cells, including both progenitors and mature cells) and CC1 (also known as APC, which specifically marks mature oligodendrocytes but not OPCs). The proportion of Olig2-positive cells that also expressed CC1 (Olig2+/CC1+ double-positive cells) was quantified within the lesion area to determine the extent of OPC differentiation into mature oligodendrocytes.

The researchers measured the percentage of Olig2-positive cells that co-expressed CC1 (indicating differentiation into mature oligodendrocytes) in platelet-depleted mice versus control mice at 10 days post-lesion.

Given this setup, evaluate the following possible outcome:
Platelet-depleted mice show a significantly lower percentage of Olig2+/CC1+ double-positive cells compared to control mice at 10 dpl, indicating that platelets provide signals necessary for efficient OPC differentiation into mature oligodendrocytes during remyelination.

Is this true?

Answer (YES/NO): YES